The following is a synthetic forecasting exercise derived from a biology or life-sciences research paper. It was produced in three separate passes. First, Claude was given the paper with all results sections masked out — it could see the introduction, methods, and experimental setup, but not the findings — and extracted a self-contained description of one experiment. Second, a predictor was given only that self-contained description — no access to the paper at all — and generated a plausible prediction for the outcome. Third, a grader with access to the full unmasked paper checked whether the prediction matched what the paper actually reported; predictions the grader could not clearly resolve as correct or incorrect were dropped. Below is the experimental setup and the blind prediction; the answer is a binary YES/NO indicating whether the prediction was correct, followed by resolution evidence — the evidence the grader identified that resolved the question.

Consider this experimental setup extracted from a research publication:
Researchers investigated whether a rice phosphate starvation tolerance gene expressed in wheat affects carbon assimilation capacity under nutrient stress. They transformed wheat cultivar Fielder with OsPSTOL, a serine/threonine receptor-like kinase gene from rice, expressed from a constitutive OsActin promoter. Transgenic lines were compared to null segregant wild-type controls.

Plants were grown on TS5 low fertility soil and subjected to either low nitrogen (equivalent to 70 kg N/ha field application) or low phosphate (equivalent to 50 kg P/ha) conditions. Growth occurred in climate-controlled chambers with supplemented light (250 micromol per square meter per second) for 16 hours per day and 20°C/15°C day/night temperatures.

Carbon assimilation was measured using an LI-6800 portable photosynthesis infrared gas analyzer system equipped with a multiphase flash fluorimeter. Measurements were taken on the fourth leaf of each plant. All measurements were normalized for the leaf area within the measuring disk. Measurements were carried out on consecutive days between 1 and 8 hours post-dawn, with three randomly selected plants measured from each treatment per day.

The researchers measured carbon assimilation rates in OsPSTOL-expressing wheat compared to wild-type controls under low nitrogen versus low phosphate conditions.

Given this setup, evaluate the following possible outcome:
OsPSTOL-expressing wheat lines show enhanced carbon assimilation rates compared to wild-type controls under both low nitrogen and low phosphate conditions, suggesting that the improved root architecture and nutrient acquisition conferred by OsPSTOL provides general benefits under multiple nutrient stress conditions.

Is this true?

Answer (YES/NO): NO